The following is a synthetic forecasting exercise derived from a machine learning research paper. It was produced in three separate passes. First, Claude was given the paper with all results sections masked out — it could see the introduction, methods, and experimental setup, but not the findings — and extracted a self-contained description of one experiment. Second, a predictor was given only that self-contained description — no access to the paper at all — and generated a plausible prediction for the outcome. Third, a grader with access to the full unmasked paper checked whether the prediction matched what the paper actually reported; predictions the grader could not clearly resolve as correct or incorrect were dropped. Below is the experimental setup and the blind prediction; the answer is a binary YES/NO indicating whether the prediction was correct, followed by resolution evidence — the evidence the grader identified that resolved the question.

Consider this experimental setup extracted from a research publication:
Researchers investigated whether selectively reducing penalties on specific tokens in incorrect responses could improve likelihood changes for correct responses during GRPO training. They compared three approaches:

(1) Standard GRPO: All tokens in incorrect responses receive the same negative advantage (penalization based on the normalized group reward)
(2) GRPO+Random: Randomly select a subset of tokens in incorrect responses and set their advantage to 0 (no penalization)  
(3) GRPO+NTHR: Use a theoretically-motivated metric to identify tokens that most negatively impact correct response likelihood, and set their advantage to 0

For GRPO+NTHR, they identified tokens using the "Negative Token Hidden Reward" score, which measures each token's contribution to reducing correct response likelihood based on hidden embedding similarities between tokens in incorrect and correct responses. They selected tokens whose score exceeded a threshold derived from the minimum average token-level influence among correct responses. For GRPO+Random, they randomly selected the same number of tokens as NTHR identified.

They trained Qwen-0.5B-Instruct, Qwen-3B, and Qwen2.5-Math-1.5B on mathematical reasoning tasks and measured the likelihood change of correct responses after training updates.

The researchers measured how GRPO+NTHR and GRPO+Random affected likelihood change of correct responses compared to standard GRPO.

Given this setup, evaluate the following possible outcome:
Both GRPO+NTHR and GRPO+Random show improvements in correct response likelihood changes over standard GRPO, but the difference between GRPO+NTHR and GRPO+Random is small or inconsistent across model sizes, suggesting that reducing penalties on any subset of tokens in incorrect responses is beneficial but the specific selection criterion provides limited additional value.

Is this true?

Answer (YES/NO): NO